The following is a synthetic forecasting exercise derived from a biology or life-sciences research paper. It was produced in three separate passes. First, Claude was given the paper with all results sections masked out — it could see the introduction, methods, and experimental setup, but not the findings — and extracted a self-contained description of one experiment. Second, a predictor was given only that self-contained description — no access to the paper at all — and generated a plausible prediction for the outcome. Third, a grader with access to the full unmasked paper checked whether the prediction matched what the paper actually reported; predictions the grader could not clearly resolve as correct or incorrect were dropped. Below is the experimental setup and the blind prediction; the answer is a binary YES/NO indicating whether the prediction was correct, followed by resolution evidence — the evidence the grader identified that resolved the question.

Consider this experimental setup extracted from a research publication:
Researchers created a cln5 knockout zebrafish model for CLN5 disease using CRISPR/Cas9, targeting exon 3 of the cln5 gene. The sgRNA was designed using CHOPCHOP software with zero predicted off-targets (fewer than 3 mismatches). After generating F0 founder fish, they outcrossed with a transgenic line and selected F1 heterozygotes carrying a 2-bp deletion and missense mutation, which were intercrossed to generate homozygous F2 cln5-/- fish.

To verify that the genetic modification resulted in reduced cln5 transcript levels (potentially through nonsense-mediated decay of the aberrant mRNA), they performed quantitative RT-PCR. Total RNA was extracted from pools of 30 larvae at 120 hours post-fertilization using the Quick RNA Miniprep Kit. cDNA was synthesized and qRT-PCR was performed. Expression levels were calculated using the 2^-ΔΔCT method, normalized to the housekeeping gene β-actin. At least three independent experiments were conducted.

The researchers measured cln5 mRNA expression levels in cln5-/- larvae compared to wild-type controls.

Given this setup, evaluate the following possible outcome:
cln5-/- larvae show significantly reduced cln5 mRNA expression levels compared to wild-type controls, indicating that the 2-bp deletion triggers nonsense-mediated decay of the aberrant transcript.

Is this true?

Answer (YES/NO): YES